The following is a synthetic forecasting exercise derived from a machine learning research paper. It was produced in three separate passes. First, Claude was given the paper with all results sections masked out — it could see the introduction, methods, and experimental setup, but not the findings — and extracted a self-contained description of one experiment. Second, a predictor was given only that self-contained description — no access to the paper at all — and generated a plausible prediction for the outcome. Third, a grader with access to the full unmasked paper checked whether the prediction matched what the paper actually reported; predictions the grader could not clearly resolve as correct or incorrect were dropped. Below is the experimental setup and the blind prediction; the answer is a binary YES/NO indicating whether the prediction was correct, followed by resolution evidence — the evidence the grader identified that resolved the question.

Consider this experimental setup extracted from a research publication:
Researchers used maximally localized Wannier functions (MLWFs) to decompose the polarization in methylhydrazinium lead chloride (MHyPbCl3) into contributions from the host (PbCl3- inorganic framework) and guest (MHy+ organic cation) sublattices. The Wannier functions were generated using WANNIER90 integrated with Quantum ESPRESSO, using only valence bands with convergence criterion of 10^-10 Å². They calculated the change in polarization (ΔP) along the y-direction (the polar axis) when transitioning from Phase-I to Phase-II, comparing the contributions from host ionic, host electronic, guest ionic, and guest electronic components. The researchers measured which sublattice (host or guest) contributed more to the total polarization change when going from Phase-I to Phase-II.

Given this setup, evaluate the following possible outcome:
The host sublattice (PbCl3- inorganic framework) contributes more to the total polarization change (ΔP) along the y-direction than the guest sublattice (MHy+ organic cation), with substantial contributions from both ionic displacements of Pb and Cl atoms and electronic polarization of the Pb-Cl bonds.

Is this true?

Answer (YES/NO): YES